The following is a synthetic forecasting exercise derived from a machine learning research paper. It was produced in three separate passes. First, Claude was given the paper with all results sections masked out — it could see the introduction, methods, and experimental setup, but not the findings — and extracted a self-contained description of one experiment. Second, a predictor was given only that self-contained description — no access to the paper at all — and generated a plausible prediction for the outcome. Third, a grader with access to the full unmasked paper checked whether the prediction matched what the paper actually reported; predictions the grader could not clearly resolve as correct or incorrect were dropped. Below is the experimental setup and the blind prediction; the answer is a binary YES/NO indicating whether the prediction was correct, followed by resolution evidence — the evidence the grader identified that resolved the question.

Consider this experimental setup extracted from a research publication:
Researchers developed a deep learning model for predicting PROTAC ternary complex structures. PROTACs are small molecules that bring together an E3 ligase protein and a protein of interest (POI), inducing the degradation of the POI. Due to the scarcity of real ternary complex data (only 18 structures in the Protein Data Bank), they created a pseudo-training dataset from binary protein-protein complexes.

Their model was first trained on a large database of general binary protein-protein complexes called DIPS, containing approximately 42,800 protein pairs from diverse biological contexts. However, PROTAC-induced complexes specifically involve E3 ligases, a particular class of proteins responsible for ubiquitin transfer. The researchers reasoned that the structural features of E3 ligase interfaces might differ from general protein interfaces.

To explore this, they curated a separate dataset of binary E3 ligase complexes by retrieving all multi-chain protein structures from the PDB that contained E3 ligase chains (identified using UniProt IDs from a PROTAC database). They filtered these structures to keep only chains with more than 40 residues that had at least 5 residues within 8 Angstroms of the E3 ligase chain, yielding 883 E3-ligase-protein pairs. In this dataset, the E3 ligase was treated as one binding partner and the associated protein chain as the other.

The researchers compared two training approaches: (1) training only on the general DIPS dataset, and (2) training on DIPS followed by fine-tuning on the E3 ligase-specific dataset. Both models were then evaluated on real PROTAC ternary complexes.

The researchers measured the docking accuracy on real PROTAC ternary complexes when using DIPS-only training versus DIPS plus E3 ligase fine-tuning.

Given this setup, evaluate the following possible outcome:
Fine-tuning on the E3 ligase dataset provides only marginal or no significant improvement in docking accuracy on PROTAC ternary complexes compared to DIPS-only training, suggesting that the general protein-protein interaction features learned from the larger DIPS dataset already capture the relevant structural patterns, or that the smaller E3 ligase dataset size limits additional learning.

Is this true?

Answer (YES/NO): NO